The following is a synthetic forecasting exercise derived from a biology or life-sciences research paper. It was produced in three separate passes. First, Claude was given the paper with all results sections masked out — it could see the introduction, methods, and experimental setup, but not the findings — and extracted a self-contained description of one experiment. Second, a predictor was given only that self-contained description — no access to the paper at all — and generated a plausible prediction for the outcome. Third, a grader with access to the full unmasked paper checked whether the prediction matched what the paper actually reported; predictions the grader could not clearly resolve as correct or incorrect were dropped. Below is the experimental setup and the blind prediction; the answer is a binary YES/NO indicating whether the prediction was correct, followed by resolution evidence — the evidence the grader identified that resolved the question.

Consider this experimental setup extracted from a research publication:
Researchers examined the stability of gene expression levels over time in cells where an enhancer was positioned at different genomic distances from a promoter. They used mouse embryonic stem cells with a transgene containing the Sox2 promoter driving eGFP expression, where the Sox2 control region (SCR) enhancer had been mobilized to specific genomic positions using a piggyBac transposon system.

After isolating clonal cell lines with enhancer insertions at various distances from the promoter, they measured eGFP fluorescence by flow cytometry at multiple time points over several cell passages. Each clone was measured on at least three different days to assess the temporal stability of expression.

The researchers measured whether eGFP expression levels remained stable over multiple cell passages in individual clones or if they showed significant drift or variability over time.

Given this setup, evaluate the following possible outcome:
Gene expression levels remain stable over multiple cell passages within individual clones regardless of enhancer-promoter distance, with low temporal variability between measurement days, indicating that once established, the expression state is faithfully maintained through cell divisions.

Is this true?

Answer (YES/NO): YES